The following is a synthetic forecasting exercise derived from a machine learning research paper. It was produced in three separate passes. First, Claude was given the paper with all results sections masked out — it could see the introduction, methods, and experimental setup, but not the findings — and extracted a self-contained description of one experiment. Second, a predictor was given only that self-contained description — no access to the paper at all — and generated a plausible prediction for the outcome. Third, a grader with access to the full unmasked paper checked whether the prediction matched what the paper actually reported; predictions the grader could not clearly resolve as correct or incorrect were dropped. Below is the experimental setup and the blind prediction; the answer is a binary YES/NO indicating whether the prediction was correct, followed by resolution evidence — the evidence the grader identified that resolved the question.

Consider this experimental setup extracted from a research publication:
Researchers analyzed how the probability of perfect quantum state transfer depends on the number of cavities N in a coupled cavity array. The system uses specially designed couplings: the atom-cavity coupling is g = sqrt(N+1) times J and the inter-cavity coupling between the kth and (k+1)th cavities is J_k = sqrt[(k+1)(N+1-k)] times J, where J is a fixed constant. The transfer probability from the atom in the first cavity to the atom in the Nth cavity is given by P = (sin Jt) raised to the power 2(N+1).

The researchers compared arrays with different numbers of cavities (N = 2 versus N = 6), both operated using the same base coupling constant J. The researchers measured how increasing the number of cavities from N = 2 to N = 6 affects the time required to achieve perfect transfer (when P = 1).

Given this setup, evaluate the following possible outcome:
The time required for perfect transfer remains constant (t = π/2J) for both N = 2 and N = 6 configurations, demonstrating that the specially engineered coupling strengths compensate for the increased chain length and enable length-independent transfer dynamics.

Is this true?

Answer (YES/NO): YES